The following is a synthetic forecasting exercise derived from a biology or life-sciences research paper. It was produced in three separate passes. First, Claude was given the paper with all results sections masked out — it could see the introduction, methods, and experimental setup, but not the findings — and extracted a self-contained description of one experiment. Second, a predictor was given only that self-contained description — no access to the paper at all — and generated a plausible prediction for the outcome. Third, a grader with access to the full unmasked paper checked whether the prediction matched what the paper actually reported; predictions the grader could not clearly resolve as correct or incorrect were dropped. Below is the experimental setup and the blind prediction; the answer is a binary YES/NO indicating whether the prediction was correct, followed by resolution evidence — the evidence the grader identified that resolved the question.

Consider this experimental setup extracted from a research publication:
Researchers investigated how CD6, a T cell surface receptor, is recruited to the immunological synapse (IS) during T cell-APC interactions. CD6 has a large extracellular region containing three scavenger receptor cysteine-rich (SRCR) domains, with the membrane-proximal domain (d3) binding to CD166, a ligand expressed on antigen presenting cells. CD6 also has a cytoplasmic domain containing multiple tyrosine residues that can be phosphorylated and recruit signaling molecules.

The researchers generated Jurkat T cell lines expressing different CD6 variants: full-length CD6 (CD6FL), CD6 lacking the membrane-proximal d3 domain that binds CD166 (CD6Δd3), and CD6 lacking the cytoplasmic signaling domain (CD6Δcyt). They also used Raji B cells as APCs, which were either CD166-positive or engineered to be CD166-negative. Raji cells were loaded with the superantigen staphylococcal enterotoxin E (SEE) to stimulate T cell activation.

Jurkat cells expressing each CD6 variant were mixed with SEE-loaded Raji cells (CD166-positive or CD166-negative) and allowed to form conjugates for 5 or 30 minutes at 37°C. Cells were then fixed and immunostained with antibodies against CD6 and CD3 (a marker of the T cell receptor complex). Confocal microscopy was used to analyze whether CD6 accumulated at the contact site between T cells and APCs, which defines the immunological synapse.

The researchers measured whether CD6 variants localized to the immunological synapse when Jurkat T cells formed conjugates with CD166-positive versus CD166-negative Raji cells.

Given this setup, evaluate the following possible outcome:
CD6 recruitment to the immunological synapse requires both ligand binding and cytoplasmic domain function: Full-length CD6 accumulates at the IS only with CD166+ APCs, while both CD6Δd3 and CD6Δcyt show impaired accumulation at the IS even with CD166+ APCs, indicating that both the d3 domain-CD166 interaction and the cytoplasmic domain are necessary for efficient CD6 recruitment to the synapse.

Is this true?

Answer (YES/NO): NO